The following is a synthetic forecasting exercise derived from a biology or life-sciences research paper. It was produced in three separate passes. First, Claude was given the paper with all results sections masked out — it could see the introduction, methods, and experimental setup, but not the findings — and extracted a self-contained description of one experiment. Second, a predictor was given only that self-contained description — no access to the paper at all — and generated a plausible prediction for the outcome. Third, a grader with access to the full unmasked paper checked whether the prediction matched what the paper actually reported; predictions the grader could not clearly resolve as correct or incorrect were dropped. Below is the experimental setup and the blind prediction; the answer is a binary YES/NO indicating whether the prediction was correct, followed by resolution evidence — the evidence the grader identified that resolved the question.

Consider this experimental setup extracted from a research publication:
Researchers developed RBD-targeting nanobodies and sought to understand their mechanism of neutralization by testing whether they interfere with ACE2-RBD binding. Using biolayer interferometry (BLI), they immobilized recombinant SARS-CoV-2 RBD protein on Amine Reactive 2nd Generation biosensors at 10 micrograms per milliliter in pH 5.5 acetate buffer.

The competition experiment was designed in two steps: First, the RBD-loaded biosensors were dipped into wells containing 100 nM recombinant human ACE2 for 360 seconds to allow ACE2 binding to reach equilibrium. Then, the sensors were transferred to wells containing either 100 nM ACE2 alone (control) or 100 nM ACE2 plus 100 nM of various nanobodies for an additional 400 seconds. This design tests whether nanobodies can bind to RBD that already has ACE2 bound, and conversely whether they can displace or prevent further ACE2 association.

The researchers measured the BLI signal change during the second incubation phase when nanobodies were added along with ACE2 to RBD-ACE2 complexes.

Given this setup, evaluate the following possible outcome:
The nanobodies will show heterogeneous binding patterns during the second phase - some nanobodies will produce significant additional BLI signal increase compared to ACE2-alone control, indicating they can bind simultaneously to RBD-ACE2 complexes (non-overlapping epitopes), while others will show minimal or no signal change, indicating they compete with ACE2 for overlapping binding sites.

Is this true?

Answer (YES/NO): NO